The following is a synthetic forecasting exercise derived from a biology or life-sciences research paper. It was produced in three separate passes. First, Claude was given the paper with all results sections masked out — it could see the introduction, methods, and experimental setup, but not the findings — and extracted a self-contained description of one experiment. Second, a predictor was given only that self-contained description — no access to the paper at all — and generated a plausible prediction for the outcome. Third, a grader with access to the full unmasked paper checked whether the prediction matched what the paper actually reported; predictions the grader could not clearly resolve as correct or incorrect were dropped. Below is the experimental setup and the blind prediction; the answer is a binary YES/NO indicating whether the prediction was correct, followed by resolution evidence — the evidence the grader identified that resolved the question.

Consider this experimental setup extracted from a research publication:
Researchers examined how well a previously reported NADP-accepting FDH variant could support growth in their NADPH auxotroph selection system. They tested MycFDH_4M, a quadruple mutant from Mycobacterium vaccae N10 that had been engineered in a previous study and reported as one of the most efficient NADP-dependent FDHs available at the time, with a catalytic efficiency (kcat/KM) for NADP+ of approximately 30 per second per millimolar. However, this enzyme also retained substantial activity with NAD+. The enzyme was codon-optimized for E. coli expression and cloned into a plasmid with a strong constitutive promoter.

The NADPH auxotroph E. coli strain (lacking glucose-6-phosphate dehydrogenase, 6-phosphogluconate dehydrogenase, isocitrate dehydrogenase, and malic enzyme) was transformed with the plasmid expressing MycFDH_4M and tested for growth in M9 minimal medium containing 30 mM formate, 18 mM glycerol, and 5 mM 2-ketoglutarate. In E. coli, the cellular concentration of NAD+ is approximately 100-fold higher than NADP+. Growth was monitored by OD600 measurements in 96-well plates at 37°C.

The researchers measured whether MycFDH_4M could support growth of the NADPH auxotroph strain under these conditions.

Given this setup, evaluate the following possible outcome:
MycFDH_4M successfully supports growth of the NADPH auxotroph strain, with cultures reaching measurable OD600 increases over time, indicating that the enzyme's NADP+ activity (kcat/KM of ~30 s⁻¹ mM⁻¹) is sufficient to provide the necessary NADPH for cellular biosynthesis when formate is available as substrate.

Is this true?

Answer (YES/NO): YES